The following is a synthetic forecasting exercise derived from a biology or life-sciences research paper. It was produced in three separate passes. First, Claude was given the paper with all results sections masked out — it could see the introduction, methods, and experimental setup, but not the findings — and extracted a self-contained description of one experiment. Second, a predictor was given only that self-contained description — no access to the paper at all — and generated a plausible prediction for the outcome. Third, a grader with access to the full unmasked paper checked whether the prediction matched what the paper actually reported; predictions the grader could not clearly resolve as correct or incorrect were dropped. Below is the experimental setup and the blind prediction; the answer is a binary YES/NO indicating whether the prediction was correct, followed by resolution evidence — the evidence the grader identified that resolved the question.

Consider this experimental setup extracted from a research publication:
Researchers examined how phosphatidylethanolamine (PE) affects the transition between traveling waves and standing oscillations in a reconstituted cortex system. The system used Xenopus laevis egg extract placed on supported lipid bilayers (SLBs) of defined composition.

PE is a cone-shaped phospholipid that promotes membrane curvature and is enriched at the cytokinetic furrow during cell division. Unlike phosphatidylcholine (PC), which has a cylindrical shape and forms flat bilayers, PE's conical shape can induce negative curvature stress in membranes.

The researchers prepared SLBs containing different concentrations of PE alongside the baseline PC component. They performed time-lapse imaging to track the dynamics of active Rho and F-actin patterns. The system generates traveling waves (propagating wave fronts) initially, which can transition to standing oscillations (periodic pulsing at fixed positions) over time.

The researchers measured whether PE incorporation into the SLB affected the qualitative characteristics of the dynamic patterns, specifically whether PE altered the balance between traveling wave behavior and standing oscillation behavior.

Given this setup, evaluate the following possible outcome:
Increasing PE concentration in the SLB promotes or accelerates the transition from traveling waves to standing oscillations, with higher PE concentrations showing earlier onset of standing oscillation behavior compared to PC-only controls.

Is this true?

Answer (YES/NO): NO